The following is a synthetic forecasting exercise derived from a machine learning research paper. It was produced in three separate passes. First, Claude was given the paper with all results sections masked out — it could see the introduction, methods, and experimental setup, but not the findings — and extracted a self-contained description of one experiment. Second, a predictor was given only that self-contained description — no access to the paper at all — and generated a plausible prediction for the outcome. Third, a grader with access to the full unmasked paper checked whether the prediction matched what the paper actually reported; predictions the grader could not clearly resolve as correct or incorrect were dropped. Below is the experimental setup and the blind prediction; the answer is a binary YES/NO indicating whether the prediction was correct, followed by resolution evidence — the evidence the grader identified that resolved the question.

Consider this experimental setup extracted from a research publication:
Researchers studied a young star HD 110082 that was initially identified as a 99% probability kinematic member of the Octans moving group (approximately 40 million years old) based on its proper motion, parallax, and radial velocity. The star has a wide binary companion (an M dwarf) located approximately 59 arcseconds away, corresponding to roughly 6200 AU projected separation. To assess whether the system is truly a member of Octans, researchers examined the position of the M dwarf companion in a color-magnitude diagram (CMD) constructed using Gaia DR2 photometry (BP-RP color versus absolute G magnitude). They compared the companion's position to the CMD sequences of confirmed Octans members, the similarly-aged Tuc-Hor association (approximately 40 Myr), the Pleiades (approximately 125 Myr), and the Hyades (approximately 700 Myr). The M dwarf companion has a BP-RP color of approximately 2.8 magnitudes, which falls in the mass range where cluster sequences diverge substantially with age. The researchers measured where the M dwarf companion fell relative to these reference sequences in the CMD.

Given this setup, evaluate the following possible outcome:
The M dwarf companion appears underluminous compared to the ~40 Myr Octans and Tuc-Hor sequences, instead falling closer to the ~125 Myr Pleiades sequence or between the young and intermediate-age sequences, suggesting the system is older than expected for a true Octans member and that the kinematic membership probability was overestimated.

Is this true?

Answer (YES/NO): YES